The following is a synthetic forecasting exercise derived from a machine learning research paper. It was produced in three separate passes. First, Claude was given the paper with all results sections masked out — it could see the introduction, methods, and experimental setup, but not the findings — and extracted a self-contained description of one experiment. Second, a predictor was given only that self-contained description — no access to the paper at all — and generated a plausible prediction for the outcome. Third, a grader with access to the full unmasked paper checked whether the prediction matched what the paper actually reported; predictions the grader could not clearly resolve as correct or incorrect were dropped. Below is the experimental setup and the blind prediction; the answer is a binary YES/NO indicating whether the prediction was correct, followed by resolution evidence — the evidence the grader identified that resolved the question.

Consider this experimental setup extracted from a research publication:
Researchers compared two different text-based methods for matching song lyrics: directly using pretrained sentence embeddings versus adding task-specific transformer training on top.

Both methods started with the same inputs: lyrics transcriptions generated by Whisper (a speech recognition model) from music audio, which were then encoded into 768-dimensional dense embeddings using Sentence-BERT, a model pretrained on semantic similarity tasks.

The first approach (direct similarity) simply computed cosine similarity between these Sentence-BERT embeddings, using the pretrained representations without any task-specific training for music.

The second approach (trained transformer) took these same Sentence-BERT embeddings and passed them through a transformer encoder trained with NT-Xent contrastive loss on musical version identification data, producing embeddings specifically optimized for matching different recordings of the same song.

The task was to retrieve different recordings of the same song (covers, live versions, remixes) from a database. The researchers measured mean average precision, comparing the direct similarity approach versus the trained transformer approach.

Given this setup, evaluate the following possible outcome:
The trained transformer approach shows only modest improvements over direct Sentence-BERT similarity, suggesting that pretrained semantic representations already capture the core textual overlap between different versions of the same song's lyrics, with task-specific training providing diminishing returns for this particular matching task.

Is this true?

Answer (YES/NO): NO